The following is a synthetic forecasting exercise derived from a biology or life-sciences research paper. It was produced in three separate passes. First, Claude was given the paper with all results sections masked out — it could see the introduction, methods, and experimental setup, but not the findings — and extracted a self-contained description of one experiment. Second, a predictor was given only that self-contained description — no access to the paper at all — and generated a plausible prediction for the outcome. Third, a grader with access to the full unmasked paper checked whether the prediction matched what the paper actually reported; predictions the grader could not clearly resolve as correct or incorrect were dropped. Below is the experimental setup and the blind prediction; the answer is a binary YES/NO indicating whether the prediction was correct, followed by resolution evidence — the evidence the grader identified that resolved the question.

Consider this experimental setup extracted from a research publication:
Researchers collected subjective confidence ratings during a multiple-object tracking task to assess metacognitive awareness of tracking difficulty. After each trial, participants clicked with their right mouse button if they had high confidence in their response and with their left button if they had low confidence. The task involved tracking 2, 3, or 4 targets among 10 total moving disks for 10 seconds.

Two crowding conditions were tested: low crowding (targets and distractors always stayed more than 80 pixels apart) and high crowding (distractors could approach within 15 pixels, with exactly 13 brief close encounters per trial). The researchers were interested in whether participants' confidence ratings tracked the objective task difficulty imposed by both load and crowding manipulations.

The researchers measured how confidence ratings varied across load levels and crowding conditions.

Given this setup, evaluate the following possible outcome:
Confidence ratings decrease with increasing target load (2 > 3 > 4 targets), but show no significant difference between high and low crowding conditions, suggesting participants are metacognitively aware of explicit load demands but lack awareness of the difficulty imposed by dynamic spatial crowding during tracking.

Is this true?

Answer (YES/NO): NO